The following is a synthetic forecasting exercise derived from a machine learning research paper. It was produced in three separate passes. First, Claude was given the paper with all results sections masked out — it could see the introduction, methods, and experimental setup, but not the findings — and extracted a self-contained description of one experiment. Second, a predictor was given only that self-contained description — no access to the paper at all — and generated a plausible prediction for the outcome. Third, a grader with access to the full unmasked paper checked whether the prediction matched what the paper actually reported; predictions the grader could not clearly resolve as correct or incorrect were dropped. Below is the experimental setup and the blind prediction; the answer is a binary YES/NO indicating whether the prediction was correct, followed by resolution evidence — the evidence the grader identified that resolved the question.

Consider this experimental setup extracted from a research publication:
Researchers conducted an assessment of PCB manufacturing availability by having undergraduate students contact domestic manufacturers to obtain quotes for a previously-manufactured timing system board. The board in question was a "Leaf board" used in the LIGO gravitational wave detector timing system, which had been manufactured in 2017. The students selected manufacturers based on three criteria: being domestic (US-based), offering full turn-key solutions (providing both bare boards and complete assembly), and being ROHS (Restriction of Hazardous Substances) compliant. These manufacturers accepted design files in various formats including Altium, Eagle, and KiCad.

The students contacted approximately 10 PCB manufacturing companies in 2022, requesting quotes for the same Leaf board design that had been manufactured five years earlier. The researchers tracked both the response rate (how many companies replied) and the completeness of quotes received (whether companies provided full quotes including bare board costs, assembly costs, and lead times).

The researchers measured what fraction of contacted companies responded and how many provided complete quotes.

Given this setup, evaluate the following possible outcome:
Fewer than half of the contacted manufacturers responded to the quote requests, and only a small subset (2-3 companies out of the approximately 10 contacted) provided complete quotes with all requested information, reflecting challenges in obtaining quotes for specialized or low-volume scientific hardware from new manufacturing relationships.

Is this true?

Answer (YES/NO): NO